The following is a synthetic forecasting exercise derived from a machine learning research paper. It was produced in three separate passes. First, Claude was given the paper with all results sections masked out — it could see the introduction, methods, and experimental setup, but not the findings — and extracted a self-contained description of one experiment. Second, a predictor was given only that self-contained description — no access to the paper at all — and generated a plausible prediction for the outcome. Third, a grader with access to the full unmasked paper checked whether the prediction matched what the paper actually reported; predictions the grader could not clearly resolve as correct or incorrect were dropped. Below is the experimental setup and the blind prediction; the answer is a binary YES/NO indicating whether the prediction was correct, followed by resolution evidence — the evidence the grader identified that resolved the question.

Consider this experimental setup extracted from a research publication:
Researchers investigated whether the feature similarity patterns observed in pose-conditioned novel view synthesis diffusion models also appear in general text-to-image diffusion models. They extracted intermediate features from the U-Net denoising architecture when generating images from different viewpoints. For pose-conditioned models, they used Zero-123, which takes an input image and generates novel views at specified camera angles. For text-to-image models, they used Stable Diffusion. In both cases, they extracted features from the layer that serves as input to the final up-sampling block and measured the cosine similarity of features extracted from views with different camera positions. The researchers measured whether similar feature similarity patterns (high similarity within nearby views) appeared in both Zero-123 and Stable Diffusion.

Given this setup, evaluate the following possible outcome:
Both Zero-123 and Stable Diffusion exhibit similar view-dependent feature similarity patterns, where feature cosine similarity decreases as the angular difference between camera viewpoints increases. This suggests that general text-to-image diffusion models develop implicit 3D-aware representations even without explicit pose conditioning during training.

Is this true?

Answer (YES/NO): NO